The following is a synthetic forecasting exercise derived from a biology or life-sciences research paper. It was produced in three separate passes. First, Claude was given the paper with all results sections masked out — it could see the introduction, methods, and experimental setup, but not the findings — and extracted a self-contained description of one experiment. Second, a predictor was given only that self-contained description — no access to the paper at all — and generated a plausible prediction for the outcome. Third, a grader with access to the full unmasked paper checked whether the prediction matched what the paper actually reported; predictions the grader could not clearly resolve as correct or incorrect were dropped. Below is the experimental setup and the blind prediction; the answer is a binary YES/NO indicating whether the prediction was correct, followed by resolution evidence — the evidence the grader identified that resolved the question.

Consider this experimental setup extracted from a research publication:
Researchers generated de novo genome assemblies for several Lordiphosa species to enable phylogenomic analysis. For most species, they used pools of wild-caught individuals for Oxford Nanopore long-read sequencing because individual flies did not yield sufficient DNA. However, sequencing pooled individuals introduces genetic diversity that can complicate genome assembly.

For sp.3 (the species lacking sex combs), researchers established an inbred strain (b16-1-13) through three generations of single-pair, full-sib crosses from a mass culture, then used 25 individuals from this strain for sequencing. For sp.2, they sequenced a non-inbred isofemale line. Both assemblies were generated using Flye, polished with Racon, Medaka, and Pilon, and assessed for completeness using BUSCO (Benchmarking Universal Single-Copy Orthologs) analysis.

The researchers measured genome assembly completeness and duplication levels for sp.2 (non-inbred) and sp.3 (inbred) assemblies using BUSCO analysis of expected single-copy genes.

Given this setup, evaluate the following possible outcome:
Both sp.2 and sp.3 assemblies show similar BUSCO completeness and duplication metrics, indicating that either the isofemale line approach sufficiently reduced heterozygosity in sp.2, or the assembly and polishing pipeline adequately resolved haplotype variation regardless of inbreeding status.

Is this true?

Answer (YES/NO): NO